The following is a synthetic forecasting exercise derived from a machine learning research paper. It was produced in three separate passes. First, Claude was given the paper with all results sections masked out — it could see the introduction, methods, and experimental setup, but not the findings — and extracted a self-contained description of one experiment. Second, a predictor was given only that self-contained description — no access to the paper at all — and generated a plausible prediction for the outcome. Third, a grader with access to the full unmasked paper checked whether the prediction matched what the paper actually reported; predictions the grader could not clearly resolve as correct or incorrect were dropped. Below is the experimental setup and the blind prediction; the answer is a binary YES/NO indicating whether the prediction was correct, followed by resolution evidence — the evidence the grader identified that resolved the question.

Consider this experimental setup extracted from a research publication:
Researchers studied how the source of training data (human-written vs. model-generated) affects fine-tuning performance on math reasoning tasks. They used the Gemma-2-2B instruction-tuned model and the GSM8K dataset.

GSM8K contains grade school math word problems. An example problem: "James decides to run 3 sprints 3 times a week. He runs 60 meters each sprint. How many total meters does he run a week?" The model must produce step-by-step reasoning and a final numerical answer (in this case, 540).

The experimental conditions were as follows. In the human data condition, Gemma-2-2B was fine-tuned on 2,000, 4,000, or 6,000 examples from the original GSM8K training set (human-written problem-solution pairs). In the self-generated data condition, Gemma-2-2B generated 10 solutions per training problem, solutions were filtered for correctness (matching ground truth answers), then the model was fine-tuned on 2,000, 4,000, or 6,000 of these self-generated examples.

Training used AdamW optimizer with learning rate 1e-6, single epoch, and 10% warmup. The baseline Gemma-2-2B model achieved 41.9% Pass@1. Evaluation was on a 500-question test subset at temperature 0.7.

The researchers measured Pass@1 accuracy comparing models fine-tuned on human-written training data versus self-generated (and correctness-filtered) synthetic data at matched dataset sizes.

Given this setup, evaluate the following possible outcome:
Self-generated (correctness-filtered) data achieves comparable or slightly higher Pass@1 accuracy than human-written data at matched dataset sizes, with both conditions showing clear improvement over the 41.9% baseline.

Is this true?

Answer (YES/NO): NO